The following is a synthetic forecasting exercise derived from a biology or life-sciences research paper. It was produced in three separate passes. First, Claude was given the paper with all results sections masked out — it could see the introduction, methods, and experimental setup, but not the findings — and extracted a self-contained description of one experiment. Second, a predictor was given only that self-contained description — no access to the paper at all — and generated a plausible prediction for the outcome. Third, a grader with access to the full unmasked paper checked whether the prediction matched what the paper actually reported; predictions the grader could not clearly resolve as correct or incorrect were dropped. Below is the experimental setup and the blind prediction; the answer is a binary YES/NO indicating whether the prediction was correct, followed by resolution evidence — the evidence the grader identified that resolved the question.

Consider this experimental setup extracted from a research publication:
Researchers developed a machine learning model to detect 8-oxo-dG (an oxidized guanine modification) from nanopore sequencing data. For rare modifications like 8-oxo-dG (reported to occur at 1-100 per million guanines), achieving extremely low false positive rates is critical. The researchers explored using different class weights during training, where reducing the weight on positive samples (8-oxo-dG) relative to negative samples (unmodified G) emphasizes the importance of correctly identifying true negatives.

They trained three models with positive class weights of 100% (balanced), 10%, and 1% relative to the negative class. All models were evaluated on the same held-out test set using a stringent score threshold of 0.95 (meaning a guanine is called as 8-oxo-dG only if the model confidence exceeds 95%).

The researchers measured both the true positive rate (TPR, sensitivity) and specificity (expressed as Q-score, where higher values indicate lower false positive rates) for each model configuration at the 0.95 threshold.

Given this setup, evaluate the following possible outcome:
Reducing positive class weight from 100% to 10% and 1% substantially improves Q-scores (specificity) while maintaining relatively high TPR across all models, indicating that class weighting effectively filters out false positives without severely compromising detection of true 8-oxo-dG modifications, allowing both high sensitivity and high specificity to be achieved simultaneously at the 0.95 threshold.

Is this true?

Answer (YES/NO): NO